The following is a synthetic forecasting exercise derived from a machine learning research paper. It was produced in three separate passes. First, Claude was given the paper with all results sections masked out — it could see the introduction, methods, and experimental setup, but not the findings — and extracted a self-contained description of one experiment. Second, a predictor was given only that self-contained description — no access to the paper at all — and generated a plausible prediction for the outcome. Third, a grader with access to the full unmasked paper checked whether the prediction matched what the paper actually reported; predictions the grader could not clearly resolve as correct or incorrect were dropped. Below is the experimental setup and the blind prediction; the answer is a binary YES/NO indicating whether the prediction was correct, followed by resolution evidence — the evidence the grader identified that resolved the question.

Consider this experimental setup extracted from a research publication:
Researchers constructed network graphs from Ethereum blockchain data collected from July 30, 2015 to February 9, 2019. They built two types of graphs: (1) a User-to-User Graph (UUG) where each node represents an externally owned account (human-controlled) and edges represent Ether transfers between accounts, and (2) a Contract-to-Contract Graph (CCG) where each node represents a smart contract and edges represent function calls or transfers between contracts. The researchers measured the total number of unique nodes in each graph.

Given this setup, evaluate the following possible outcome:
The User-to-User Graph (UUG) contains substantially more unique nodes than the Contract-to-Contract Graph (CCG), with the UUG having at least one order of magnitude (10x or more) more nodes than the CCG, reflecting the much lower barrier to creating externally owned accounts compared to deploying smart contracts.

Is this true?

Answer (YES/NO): NO